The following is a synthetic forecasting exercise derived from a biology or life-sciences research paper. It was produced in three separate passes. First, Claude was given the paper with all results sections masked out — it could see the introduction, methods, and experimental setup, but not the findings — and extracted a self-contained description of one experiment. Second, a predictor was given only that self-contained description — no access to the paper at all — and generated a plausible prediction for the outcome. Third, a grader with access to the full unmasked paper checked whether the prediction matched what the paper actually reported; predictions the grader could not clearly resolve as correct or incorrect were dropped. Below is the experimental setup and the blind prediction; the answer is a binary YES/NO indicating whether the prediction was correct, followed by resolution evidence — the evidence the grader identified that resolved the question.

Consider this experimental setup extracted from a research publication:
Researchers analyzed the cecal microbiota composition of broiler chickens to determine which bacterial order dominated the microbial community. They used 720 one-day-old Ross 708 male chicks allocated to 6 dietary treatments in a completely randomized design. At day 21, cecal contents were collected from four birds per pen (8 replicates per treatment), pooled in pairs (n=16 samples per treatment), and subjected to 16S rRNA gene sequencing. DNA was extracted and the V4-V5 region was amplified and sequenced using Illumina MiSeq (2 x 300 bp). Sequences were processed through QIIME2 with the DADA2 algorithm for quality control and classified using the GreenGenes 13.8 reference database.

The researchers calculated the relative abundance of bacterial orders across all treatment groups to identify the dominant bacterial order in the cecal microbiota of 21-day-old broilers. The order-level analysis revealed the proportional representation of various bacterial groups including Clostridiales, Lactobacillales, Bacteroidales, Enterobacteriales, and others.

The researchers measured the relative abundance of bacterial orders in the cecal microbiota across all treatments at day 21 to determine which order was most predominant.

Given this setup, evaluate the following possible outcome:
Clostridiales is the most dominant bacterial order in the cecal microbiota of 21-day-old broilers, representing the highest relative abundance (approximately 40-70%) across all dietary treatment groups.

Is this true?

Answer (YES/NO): NO